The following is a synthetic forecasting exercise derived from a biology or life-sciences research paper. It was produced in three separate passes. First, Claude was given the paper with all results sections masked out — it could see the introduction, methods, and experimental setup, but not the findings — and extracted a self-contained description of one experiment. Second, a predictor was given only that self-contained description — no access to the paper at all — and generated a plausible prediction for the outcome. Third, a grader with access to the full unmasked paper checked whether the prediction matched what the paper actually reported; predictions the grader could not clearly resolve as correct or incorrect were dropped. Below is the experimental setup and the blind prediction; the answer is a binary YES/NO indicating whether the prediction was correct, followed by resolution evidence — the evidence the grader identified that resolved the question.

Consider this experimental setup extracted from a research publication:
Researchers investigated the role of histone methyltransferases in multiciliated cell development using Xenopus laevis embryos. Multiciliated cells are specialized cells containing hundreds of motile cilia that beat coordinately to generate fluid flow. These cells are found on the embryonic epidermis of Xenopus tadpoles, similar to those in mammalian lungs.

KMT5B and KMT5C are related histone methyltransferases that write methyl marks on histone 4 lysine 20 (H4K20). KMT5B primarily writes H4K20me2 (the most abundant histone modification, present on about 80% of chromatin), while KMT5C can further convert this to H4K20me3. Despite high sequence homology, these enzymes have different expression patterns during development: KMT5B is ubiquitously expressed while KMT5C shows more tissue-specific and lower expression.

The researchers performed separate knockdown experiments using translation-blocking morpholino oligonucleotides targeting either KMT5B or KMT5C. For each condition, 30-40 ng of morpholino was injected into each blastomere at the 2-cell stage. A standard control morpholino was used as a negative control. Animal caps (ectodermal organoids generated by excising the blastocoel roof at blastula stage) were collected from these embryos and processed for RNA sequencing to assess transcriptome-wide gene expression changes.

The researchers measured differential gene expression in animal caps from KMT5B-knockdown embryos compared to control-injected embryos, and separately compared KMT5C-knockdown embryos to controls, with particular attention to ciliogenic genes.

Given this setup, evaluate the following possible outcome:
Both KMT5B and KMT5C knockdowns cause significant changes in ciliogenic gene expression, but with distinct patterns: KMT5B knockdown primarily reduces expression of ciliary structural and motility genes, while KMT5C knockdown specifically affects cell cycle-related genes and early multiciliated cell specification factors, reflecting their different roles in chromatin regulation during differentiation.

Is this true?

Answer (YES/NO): NO